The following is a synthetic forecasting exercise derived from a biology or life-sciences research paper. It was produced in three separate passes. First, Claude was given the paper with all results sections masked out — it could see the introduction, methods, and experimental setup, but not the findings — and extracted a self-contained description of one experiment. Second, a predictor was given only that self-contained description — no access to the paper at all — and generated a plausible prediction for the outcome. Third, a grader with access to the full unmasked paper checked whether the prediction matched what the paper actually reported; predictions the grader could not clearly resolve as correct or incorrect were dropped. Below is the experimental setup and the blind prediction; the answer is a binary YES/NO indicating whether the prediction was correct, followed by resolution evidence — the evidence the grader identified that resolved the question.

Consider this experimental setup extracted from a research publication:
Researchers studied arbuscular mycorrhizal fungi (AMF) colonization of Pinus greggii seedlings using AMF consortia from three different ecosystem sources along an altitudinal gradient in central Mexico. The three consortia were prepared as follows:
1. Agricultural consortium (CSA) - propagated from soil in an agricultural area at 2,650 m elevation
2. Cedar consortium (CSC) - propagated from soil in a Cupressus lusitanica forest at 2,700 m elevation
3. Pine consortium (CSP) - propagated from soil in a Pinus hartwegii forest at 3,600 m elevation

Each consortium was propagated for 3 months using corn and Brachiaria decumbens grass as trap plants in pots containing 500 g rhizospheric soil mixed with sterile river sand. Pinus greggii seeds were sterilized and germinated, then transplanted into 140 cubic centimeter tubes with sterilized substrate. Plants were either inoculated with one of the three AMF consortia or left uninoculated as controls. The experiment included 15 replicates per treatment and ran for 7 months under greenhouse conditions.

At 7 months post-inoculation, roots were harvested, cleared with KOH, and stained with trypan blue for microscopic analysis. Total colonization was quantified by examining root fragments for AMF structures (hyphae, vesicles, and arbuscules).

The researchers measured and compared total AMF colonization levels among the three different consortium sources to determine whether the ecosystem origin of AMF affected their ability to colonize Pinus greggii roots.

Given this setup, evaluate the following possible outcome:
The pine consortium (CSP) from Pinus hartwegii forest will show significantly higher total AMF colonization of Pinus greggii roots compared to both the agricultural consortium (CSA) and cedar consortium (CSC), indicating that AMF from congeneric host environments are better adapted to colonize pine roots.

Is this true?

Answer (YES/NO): NO